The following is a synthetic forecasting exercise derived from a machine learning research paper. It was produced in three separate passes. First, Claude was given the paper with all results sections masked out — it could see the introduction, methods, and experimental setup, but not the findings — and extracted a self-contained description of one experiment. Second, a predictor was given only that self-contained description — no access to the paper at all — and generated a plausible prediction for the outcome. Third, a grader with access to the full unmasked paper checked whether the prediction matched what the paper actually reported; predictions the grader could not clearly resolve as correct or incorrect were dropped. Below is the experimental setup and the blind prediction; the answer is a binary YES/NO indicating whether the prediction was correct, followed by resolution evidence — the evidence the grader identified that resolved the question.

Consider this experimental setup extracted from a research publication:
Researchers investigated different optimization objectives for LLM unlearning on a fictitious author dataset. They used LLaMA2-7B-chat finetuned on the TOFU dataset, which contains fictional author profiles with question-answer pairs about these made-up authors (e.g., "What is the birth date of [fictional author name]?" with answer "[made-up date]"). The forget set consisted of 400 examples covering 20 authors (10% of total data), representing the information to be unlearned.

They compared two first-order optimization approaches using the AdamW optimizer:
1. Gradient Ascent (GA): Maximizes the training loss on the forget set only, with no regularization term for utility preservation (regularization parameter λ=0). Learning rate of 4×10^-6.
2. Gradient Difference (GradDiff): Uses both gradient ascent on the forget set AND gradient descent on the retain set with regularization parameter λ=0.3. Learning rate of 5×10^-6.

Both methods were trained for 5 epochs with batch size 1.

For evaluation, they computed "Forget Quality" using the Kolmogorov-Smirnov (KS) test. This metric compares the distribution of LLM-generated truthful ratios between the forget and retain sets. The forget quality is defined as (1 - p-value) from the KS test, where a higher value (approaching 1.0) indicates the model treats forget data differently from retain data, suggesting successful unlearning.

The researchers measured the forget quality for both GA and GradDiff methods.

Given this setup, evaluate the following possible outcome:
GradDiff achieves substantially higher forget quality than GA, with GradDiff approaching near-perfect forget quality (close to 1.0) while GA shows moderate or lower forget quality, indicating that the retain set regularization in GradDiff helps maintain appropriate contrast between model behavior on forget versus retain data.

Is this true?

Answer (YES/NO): NO